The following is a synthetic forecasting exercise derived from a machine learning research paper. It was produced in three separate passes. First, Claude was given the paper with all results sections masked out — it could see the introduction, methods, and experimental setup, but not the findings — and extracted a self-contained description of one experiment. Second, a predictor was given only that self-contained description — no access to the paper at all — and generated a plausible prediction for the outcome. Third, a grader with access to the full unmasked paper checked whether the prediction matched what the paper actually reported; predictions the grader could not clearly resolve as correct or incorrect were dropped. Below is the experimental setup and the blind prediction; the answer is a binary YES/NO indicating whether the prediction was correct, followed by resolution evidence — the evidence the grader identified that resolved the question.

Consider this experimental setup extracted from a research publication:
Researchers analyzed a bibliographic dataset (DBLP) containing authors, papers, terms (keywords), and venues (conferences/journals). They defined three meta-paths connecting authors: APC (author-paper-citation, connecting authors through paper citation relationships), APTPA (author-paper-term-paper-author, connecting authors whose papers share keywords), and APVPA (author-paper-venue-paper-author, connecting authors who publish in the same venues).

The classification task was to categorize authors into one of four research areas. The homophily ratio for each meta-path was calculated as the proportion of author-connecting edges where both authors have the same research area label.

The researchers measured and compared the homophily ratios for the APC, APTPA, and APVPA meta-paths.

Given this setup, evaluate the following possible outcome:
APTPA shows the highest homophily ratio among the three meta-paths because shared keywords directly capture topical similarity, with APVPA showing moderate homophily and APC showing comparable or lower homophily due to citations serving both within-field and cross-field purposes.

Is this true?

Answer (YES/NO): NO